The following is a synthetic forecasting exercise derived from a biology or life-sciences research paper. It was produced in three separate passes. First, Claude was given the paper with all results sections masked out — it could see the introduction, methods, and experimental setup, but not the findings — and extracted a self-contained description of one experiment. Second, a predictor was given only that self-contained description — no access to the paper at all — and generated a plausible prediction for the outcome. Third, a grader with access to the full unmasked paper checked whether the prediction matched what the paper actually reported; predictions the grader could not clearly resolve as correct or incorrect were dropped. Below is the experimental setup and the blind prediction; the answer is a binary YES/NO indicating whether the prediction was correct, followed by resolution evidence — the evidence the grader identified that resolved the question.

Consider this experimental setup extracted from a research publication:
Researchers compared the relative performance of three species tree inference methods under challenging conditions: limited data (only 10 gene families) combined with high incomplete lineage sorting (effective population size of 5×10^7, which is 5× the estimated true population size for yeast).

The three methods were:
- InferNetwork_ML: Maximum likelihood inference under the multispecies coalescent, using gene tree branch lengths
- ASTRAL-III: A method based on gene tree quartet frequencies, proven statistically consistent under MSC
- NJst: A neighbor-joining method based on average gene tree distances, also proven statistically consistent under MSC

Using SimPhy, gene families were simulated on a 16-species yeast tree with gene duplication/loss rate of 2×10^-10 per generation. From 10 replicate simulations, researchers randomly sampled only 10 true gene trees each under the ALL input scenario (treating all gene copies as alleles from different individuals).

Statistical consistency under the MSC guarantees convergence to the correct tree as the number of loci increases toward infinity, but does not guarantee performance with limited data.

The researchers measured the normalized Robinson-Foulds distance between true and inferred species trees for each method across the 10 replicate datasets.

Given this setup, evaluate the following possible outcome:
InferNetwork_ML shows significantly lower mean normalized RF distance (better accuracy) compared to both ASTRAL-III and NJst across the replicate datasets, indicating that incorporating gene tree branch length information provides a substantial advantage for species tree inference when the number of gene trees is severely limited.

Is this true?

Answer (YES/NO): YES